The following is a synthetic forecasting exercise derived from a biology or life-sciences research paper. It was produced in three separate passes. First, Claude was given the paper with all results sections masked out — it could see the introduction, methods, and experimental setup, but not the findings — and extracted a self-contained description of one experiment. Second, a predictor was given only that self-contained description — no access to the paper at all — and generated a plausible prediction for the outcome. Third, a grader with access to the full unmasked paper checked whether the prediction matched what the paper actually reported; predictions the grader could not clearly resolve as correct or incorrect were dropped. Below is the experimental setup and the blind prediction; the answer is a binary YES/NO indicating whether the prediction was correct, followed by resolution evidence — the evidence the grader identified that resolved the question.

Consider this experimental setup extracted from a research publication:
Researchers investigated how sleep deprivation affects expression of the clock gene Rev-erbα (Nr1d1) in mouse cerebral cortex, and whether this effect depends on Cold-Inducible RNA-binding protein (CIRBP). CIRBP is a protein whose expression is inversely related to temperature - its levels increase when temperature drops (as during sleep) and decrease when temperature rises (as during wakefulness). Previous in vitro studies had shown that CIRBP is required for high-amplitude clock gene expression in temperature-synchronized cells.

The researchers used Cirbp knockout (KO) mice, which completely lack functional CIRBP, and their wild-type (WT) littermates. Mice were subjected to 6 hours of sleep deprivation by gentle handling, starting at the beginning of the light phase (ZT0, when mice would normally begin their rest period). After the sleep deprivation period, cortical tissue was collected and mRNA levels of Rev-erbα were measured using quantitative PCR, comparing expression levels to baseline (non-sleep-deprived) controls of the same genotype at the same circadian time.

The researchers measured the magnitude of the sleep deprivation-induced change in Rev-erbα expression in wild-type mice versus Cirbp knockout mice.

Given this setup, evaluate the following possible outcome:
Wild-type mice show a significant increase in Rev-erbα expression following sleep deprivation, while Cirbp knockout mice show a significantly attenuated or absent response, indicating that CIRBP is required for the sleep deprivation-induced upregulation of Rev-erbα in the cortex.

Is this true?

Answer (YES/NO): NO